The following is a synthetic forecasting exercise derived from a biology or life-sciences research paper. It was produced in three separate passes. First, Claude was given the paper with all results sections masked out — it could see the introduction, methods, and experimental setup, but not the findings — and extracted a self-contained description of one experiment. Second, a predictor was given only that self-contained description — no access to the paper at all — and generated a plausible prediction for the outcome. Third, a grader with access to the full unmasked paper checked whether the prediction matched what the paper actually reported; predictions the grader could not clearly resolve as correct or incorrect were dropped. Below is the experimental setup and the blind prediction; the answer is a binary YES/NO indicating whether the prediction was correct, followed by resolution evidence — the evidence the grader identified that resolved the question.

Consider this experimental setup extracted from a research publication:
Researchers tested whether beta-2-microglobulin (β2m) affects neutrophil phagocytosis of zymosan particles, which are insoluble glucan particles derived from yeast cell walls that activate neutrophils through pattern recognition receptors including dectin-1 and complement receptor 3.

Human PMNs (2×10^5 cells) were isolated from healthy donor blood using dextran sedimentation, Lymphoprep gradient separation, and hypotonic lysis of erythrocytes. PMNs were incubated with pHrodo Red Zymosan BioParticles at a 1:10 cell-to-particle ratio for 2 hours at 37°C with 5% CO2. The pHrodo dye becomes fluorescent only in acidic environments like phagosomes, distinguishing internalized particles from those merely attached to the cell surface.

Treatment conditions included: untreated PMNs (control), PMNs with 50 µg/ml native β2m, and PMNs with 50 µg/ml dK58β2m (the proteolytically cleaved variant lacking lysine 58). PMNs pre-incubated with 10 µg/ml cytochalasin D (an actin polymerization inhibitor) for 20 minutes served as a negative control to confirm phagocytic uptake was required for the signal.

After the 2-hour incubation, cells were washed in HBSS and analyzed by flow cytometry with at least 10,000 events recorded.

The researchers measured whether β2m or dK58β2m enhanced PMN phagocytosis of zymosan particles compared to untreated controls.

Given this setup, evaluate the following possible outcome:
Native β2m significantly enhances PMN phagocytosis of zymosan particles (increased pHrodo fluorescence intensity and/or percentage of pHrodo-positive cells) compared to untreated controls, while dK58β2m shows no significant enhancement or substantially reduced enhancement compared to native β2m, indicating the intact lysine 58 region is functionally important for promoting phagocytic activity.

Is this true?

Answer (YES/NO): NO